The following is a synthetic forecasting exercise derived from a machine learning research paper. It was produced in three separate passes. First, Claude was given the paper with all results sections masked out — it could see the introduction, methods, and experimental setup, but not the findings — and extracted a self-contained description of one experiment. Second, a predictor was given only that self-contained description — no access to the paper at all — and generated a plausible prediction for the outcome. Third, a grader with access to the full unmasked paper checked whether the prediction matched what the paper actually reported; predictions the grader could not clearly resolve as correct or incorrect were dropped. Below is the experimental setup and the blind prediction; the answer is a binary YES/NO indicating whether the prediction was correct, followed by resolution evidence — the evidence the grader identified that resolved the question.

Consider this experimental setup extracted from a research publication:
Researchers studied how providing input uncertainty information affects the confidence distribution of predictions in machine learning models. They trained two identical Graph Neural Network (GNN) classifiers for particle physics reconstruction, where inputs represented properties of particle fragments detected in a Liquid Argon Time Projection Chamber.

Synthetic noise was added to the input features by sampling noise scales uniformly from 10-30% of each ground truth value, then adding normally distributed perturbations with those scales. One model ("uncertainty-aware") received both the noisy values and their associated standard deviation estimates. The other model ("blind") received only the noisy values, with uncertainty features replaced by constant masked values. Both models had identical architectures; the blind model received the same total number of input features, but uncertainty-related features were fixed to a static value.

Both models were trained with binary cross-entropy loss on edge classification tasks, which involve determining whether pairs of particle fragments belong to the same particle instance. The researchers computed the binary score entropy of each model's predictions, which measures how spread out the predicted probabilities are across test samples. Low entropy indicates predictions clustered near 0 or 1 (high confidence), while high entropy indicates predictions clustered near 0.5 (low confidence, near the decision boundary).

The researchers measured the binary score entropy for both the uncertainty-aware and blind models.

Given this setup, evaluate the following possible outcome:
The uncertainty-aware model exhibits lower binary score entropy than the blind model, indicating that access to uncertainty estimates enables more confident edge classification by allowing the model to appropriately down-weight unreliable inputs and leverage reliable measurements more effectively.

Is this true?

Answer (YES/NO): YES